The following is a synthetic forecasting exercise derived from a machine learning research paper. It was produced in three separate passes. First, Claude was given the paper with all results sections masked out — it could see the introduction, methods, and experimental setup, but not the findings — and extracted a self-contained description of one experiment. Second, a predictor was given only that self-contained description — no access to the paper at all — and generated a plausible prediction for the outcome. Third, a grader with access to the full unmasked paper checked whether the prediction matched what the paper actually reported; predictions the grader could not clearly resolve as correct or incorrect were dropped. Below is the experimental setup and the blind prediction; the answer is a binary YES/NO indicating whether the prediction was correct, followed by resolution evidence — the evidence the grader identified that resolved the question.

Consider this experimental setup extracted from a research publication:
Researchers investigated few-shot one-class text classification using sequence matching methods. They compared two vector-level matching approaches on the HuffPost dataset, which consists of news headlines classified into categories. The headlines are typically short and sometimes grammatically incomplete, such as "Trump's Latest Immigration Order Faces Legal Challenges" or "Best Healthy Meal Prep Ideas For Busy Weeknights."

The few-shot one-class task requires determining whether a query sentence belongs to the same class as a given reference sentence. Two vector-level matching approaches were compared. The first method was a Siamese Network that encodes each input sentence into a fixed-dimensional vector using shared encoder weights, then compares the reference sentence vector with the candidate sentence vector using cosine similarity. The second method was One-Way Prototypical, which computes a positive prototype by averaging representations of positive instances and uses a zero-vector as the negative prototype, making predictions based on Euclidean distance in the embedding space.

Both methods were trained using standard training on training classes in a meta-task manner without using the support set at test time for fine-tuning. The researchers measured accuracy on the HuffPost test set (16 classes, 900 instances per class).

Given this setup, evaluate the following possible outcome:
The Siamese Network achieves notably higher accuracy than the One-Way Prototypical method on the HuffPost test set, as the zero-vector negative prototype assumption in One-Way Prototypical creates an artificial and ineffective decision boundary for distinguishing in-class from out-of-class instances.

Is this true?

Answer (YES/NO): NO